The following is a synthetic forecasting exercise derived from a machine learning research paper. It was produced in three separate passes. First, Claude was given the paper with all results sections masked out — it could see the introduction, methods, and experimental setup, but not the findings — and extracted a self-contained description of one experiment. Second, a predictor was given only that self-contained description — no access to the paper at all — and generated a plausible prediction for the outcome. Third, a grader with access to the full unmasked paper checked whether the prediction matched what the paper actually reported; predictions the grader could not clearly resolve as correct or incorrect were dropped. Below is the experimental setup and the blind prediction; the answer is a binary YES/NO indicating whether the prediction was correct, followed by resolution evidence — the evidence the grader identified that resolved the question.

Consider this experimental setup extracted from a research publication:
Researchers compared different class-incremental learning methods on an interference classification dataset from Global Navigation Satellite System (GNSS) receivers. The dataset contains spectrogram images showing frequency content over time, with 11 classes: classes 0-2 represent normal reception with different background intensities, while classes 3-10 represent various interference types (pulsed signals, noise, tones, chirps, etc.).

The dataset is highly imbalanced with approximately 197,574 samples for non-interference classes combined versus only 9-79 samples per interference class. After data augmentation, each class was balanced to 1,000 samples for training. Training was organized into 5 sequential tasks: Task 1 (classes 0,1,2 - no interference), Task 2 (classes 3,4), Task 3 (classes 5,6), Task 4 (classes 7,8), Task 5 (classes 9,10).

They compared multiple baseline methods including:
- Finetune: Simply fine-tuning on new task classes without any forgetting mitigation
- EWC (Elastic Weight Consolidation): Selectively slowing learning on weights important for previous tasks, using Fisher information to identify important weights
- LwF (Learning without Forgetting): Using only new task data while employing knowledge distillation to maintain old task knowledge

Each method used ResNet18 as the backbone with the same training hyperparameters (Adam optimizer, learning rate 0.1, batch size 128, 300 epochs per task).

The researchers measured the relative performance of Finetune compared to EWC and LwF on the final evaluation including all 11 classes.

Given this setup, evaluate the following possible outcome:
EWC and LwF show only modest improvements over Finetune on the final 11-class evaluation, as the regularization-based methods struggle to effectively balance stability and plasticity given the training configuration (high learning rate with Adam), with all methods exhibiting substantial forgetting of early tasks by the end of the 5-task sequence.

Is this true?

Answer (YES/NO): NO